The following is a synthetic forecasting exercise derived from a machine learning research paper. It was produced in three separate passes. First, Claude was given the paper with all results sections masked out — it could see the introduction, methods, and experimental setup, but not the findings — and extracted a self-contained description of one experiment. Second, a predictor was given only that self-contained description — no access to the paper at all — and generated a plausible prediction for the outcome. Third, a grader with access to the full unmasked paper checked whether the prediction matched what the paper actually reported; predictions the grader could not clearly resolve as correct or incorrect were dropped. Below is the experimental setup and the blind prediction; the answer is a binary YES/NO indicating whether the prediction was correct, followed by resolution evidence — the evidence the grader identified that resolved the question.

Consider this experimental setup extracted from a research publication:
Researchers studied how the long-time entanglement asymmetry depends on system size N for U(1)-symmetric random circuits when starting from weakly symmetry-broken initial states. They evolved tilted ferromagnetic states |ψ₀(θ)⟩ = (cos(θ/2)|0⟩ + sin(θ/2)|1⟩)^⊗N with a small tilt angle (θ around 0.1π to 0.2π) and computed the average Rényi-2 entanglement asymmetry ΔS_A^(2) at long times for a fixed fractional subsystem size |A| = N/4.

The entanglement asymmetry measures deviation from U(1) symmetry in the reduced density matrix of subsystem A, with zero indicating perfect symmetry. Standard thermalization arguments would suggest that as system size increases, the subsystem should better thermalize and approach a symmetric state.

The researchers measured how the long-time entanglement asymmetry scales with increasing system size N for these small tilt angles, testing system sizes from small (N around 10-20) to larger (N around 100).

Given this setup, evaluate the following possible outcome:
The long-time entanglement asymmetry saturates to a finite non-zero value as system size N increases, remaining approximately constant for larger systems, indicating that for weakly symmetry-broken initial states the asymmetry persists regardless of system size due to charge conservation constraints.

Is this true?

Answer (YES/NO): NO